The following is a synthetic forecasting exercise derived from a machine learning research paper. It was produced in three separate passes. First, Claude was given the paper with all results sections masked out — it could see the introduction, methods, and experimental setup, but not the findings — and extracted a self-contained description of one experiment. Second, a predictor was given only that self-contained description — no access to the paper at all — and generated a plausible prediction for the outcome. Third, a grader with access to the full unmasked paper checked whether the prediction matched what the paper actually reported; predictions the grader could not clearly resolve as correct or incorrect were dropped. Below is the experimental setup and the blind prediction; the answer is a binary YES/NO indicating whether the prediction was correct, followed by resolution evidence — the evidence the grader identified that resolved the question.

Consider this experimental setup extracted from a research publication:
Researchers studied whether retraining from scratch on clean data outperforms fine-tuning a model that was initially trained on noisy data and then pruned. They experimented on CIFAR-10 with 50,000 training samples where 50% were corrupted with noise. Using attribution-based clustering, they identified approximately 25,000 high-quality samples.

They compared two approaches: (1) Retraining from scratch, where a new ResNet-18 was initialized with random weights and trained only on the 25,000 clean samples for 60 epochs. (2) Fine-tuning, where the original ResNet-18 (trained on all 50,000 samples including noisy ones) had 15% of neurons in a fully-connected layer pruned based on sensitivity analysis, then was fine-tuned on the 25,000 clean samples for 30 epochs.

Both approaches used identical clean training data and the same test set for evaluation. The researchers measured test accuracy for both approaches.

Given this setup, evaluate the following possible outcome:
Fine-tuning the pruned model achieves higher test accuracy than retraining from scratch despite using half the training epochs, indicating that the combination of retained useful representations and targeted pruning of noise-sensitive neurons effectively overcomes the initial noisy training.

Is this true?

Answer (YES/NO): YES